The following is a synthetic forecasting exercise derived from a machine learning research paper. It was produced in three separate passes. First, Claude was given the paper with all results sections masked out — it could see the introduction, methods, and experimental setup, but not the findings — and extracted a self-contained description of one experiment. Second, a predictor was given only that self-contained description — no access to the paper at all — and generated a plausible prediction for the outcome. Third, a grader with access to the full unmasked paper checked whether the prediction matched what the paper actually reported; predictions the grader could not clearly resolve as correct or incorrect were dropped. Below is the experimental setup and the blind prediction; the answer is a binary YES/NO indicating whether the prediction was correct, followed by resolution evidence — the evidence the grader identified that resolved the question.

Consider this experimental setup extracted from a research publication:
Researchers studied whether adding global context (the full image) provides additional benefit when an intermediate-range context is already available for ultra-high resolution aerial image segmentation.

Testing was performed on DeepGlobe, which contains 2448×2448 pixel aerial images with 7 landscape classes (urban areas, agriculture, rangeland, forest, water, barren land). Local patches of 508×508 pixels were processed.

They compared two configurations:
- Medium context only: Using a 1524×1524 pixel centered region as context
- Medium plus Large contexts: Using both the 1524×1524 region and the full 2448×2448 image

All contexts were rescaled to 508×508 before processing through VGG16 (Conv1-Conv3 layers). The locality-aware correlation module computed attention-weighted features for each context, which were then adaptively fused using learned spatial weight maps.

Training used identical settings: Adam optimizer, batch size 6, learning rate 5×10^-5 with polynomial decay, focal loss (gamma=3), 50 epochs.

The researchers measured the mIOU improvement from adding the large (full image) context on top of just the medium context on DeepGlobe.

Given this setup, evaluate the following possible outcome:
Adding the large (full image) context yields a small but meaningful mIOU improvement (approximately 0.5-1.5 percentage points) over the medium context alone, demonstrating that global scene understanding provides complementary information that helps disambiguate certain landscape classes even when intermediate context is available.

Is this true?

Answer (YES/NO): NO